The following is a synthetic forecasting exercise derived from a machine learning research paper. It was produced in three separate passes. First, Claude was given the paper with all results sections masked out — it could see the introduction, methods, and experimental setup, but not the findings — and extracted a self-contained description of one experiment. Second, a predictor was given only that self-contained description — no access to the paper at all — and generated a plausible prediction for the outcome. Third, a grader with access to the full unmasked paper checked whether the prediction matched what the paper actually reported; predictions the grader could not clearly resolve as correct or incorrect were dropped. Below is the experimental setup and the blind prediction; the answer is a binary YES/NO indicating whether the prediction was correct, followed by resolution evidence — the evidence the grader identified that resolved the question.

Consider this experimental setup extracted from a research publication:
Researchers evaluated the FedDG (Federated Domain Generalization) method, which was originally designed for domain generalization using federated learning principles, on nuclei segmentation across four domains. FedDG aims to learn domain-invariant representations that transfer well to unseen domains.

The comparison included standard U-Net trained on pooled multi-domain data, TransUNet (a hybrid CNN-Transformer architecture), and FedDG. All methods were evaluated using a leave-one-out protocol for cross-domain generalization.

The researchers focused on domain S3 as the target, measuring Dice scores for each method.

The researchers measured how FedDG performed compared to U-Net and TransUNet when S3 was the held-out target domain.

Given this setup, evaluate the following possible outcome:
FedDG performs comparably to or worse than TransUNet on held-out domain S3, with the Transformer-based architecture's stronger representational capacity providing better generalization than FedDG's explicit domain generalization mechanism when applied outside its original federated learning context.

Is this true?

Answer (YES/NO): YES